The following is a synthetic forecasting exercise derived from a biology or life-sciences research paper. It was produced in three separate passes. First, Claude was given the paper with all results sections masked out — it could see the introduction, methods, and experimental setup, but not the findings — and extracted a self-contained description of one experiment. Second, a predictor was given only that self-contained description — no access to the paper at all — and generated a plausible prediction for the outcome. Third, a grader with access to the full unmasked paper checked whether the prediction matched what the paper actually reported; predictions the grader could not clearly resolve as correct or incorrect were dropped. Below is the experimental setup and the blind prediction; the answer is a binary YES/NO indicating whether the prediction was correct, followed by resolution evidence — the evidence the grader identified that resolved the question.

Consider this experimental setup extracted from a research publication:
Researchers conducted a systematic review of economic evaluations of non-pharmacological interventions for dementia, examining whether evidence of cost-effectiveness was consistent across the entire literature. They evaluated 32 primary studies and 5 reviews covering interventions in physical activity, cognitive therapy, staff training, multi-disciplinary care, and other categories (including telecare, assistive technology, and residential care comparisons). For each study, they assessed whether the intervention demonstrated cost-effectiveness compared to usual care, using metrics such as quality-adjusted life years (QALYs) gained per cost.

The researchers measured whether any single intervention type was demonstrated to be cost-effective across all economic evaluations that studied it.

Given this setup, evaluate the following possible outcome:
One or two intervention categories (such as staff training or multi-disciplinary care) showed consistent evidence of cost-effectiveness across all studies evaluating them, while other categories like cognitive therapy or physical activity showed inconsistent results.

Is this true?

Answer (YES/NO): NO